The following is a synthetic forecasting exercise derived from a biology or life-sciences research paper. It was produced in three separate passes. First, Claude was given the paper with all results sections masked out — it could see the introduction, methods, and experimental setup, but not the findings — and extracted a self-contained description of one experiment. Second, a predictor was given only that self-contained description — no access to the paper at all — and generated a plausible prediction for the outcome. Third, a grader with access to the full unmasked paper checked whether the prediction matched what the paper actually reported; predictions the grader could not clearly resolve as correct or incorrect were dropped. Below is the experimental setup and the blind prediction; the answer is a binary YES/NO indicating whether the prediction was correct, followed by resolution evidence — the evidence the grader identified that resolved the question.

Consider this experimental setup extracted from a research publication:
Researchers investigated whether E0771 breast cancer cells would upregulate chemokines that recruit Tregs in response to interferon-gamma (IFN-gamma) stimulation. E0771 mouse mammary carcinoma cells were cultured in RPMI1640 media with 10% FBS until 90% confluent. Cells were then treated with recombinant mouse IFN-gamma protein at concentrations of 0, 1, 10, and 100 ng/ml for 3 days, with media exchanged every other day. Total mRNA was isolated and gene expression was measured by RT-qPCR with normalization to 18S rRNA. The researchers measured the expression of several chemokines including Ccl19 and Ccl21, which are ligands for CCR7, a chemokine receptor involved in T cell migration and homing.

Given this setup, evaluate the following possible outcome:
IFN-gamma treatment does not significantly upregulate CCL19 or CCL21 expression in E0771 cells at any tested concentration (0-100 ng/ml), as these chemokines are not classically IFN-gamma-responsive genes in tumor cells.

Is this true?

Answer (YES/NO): NO